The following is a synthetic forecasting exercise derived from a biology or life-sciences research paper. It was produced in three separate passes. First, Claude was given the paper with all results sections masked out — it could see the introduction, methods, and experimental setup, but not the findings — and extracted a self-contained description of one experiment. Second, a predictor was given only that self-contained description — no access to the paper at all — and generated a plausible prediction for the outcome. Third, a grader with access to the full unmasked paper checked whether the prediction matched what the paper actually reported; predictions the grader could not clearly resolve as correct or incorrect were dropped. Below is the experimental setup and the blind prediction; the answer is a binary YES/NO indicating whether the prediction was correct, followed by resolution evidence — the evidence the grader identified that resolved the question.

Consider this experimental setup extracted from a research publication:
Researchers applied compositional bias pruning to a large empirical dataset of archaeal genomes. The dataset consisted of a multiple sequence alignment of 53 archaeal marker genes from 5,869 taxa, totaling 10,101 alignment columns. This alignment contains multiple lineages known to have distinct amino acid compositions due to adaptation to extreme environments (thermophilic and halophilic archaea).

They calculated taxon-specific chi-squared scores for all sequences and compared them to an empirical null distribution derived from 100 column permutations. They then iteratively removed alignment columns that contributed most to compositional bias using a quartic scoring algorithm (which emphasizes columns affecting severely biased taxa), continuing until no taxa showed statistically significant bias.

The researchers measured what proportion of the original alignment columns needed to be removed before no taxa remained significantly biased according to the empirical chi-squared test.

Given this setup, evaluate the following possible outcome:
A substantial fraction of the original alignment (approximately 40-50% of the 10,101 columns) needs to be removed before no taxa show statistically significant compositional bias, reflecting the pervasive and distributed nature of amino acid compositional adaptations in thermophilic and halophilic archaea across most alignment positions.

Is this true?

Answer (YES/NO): NO